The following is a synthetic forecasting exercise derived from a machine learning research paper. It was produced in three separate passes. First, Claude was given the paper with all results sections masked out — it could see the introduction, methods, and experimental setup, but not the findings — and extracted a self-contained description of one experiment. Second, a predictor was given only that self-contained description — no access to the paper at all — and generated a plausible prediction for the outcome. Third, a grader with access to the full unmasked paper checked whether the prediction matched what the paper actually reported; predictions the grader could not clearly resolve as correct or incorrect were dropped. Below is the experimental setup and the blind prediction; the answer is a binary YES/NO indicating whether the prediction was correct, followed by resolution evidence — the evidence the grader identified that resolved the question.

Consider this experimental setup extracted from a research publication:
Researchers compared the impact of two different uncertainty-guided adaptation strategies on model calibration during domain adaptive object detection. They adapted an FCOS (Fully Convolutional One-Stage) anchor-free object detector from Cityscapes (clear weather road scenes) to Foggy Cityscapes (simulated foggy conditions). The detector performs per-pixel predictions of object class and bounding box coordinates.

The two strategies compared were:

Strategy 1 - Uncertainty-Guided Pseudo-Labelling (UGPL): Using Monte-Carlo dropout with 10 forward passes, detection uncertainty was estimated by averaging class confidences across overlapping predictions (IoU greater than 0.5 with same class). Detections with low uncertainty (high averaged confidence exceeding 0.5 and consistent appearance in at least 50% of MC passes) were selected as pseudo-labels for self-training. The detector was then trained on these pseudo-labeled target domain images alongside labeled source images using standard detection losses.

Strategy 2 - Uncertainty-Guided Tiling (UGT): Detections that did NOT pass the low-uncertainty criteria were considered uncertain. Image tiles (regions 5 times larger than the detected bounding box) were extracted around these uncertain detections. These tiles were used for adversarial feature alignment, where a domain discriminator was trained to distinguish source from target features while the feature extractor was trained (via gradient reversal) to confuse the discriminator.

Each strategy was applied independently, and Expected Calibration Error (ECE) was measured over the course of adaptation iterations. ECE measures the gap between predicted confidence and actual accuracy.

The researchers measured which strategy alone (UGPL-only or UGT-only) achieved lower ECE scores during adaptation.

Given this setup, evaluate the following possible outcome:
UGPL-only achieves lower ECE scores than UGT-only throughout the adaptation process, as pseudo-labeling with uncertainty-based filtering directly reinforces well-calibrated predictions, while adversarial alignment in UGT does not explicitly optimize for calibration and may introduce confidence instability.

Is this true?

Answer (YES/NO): NO